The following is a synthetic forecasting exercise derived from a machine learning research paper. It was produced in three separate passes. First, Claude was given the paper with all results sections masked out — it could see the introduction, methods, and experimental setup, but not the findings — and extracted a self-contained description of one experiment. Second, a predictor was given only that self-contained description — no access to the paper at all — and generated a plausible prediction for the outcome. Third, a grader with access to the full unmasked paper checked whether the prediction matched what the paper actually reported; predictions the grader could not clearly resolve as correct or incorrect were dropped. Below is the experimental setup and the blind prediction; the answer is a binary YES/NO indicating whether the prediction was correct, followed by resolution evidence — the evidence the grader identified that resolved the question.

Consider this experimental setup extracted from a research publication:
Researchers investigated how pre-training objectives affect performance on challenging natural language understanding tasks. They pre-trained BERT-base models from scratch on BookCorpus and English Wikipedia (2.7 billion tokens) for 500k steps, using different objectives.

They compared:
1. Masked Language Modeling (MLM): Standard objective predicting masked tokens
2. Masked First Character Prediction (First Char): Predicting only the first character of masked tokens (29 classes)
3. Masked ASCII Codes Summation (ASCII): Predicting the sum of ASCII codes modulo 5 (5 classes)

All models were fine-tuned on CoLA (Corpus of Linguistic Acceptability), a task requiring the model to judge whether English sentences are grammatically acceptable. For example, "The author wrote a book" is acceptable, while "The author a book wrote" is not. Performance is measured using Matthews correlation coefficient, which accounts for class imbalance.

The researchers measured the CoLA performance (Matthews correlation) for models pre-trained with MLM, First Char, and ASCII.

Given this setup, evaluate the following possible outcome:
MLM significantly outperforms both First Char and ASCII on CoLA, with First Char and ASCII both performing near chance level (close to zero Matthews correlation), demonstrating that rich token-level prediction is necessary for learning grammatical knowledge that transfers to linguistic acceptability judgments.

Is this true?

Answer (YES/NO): NO